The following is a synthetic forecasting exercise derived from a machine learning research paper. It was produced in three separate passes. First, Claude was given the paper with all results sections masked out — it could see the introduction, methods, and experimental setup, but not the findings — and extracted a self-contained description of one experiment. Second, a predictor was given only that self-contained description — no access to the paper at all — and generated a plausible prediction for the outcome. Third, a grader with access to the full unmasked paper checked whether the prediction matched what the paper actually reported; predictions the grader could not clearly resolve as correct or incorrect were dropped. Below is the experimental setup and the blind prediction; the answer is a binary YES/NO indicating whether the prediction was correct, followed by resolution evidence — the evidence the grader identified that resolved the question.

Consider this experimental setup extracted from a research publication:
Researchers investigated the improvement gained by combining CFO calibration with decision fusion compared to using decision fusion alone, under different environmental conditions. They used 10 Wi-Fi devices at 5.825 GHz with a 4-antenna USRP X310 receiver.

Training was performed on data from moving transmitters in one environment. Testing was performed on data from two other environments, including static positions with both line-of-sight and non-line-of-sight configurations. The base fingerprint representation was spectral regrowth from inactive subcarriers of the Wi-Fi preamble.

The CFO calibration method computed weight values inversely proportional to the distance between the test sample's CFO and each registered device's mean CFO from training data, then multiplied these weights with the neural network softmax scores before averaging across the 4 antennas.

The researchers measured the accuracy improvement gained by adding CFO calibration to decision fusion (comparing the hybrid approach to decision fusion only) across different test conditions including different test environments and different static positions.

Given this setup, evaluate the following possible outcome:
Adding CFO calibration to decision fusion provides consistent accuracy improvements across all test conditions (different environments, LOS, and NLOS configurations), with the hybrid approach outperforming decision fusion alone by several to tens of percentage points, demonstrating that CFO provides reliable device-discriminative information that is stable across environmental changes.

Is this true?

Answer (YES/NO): YES